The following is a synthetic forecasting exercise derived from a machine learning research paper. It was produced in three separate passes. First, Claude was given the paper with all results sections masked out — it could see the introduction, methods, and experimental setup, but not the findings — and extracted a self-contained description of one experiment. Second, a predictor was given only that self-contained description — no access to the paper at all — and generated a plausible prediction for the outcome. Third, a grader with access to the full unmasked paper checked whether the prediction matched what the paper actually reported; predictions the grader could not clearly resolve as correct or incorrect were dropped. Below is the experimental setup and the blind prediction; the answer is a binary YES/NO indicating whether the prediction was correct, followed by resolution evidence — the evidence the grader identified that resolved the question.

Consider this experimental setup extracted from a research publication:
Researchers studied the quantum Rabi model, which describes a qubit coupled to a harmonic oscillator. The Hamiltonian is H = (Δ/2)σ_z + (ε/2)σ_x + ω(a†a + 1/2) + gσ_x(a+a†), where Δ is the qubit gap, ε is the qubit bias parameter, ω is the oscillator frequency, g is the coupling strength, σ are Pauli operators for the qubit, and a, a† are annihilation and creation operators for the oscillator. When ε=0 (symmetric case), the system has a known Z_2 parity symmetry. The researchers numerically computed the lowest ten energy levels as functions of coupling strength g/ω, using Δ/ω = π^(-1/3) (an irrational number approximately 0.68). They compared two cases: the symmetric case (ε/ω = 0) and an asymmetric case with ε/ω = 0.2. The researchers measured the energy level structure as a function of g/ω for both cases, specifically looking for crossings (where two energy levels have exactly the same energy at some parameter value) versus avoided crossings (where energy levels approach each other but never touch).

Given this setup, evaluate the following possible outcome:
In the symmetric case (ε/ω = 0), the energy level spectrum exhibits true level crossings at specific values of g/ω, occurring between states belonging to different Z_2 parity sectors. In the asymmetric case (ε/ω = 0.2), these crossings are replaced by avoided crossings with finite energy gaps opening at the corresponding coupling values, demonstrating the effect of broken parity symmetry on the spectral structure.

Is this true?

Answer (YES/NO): YES